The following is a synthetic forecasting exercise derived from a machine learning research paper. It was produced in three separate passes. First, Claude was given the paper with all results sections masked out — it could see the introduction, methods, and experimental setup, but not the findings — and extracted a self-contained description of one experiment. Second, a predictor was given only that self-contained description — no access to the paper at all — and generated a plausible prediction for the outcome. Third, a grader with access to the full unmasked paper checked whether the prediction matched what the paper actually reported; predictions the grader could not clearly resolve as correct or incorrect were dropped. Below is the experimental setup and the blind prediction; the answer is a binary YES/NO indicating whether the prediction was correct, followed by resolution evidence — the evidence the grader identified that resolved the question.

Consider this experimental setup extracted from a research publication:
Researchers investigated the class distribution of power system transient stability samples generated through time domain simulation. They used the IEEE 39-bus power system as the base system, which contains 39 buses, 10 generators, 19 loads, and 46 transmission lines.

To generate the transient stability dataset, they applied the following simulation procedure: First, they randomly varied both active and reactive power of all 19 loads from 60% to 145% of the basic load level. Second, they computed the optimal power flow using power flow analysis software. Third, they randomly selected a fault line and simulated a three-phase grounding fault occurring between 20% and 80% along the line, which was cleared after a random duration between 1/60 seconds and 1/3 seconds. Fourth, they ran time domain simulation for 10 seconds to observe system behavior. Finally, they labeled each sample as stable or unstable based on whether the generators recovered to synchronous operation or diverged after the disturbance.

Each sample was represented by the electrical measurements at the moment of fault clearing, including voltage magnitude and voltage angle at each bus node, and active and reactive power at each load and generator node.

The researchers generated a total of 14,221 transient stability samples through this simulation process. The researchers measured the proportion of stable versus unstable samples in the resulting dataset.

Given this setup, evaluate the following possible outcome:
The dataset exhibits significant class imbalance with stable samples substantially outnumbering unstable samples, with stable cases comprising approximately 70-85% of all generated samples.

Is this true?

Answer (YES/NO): YES